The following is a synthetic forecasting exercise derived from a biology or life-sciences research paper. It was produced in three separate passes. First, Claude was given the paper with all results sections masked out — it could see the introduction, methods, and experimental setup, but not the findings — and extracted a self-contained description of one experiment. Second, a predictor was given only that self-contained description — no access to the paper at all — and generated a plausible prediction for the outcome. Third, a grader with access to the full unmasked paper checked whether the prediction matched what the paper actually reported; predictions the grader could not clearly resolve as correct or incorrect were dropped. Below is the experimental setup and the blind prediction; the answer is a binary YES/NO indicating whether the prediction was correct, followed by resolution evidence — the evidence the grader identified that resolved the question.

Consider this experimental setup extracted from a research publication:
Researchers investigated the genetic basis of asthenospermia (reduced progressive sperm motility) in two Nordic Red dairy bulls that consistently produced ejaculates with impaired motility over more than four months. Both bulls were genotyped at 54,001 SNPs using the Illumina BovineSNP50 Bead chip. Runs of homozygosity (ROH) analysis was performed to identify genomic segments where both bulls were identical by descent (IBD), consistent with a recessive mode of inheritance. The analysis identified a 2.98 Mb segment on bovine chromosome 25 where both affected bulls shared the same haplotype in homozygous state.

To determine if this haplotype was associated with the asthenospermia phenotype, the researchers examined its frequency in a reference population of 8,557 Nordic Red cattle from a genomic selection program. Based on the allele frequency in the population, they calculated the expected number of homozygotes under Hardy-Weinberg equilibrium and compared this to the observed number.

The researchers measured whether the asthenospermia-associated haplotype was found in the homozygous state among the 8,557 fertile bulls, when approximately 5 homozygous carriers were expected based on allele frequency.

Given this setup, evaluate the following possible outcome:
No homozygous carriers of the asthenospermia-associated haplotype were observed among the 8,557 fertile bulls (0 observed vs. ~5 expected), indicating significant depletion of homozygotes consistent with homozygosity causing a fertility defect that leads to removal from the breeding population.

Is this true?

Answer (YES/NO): YES